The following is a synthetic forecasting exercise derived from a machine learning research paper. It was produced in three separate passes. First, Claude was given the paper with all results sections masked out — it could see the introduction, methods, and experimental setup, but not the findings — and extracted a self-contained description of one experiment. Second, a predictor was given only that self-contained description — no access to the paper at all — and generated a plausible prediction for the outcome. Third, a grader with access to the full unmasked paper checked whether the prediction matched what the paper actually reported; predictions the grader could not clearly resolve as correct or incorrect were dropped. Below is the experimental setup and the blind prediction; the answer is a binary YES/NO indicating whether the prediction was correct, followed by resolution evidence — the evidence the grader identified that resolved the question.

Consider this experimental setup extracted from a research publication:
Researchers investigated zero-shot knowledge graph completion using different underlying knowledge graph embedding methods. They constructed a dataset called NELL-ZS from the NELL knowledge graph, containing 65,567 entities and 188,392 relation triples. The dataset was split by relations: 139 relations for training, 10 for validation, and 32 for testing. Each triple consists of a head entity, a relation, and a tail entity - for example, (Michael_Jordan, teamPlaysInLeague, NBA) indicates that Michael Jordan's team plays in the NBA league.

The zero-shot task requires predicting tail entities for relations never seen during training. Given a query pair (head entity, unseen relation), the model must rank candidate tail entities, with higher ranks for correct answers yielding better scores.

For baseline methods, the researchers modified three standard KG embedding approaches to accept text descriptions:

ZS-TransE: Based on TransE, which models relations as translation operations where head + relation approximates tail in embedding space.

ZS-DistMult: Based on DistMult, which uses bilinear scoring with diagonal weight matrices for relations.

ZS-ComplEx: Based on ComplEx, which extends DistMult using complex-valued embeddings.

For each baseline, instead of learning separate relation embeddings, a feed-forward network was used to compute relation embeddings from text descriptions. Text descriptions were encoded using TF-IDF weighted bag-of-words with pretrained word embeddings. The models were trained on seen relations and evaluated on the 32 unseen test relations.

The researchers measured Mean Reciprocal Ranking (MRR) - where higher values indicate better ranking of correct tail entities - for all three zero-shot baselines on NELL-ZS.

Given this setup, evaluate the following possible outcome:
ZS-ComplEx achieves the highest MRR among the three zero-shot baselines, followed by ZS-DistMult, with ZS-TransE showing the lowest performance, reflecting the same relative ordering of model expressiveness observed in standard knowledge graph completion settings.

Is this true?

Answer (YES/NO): NO